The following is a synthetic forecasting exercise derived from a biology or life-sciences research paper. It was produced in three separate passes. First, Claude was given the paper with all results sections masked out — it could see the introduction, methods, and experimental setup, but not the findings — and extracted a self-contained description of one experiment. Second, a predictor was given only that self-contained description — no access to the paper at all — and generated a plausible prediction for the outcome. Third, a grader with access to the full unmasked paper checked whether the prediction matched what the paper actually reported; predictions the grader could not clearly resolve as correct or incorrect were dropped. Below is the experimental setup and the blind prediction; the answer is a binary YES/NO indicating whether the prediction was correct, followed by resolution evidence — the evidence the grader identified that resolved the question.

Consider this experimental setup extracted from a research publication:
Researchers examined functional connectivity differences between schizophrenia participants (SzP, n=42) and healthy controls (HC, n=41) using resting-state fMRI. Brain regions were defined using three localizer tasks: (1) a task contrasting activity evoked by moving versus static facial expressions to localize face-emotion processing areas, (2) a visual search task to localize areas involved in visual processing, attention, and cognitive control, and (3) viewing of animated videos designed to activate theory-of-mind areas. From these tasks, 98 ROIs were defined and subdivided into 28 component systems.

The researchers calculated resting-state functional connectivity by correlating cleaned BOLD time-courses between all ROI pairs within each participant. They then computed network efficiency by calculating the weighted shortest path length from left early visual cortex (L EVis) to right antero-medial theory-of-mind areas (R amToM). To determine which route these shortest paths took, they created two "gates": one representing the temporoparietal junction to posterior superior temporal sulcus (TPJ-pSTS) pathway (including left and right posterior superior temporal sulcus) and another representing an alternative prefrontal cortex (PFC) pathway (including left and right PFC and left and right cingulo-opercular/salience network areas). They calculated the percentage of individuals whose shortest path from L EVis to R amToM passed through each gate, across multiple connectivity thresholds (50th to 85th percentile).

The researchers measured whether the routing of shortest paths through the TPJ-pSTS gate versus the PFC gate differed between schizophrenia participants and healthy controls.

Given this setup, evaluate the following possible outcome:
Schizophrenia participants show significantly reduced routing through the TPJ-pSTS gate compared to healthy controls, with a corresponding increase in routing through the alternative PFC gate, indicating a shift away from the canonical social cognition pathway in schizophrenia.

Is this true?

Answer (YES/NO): NO